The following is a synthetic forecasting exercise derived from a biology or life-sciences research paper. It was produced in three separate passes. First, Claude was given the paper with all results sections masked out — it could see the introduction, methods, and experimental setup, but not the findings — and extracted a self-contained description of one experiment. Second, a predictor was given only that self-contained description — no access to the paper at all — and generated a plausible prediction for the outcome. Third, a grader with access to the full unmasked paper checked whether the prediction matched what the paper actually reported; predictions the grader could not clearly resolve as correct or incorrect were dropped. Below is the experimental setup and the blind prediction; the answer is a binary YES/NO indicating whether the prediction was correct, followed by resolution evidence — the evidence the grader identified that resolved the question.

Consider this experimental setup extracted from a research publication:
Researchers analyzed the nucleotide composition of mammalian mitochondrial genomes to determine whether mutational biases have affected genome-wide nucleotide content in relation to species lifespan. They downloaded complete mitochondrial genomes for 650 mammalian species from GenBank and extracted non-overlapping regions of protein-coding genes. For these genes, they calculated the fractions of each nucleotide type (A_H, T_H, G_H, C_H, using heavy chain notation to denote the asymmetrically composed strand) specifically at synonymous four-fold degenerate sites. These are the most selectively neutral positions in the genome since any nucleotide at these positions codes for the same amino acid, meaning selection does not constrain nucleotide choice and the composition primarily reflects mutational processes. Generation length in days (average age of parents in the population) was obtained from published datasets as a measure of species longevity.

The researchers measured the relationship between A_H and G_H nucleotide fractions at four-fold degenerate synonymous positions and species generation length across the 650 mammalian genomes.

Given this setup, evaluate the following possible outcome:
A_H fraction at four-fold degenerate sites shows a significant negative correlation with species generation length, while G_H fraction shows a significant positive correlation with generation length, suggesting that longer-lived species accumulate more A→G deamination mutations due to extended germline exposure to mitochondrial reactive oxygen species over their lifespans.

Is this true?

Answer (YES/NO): YES